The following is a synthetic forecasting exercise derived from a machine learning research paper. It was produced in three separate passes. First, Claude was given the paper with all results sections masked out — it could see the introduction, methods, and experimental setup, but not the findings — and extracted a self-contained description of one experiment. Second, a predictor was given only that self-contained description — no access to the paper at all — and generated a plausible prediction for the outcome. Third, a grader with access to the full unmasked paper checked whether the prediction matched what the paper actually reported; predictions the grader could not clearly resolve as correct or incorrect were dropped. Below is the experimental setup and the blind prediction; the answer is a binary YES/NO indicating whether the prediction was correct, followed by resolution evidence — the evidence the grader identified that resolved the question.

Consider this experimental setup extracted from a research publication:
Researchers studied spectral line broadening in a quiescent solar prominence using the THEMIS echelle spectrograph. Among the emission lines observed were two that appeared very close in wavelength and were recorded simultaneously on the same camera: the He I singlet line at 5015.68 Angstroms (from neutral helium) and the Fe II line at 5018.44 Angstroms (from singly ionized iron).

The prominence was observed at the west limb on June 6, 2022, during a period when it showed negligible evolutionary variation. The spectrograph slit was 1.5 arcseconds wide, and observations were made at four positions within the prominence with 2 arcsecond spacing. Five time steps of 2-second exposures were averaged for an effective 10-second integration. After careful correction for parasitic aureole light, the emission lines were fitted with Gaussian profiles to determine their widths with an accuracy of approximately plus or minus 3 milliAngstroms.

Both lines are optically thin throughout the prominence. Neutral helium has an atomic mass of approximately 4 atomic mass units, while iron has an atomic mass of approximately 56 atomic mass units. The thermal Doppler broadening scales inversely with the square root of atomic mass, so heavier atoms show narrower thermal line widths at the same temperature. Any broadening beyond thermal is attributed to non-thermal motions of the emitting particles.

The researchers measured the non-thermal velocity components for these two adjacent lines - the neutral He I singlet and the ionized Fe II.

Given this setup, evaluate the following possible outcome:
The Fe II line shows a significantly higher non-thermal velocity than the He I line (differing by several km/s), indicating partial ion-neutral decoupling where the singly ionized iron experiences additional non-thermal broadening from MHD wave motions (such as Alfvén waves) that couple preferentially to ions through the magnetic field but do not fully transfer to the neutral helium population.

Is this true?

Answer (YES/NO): NO